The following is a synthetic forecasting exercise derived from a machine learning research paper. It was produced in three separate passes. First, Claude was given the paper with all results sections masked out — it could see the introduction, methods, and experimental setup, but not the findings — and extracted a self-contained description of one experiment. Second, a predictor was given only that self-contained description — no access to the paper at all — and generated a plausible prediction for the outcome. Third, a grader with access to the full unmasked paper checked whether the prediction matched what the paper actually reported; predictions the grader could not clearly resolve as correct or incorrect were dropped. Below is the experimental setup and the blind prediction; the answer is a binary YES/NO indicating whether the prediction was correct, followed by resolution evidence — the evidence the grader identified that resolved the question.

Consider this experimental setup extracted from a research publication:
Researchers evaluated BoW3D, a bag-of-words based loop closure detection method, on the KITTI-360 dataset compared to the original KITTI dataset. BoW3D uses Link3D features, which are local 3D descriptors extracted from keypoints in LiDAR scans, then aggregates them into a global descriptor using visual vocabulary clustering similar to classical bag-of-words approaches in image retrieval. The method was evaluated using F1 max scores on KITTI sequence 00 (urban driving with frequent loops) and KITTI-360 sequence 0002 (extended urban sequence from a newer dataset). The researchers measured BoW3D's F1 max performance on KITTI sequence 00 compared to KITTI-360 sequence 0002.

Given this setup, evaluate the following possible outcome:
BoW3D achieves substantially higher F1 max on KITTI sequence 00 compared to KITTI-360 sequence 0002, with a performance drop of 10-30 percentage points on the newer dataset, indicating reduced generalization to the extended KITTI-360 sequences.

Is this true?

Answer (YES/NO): NO